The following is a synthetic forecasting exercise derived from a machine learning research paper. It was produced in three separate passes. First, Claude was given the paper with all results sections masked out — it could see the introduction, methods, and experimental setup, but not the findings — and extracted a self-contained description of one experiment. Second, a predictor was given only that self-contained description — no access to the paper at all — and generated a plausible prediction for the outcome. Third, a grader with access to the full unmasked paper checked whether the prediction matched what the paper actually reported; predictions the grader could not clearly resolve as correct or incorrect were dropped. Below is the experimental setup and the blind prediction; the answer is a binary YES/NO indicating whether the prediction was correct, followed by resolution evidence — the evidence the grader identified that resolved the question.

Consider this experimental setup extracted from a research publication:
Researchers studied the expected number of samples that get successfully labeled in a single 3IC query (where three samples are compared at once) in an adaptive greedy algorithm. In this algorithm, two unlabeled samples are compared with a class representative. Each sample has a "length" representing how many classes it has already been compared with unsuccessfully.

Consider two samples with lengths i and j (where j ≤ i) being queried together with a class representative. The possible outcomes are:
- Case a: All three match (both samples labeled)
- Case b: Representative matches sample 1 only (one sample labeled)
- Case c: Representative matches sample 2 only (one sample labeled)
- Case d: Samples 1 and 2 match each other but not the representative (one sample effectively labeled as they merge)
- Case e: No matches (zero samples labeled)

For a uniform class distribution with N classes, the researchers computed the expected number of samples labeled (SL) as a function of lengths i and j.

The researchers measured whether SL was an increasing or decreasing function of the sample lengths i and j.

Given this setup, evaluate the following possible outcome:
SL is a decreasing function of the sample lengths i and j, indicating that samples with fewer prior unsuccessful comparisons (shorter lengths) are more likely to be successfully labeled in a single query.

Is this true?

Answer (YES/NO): NO